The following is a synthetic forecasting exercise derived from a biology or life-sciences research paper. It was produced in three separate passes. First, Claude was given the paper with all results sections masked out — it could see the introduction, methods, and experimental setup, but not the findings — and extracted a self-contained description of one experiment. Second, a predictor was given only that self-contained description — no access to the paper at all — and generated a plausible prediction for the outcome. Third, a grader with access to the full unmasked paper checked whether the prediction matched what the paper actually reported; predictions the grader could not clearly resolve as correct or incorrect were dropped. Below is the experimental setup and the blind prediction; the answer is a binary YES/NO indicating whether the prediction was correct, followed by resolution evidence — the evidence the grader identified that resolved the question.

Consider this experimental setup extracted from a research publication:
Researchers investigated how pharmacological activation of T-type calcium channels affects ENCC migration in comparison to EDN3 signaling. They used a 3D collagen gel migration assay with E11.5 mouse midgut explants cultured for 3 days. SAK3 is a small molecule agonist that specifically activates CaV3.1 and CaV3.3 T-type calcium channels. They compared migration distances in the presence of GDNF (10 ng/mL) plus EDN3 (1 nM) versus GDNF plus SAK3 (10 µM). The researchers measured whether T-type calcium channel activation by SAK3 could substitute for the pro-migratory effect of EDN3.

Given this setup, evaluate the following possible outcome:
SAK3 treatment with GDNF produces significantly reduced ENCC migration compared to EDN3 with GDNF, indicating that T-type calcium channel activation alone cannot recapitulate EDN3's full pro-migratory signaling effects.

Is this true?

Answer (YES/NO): NO